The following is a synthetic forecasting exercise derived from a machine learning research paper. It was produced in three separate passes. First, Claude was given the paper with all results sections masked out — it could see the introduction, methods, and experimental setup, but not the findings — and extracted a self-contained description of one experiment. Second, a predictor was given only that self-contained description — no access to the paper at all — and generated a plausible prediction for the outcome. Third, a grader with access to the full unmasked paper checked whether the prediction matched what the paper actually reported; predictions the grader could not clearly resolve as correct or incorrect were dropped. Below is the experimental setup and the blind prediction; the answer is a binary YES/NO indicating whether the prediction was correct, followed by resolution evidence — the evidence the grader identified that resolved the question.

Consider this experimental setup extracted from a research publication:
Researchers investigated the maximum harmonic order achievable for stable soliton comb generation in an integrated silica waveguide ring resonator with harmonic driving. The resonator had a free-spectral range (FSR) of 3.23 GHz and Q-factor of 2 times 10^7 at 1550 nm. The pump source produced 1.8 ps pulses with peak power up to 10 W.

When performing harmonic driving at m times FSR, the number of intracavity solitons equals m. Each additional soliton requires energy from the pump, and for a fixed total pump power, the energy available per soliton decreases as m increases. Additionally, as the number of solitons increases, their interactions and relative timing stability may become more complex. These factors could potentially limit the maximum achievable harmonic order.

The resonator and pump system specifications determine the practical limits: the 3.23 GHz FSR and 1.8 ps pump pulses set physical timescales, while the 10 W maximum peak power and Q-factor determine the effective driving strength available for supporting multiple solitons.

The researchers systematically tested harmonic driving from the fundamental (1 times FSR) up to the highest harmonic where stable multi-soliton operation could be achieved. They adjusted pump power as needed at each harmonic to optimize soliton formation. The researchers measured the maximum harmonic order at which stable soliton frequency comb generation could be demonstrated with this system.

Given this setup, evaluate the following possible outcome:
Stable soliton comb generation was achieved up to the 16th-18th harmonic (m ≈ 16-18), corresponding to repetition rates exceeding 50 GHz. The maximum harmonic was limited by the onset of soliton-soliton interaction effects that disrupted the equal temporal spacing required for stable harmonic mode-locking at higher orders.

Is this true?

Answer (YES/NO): NO